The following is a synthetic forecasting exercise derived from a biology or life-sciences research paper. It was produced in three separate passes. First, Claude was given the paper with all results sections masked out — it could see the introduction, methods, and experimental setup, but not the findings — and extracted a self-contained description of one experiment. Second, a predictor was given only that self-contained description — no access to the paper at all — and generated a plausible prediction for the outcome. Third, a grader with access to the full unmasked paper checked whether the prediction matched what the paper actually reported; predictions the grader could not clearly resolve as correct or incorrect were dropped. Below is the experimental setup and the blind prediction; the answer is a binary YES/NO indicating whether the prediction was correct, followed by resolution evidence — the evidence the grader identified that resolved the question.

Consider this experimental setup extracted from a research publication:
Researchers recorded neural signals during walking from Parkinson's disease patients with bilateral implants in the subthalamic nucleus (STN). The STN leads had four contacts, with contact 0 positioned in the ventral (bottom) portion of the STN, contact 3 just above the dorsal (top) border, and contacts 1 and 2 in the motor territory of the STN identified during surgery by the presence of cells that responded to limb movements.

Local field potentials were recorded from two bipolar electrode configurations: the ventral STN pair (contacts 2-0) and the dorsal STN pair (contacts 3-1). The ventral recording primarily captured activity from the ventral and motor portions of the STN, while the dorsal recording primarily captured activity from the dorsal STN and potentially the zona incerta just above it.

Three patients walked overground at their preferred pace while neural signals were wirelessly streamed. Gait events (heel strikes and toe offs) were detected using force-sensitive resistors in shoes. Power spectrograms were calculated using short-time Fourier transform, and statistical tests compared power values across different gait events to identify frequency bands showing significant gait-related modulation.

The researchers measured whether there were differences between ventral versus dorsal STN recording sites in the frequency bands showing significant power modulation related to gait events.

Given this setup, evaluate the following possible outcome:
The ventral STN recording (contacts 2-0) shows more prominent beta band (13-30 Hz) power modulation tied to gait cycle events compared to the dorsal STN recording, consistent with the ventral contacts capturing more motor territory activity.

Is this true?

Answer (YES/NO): NO